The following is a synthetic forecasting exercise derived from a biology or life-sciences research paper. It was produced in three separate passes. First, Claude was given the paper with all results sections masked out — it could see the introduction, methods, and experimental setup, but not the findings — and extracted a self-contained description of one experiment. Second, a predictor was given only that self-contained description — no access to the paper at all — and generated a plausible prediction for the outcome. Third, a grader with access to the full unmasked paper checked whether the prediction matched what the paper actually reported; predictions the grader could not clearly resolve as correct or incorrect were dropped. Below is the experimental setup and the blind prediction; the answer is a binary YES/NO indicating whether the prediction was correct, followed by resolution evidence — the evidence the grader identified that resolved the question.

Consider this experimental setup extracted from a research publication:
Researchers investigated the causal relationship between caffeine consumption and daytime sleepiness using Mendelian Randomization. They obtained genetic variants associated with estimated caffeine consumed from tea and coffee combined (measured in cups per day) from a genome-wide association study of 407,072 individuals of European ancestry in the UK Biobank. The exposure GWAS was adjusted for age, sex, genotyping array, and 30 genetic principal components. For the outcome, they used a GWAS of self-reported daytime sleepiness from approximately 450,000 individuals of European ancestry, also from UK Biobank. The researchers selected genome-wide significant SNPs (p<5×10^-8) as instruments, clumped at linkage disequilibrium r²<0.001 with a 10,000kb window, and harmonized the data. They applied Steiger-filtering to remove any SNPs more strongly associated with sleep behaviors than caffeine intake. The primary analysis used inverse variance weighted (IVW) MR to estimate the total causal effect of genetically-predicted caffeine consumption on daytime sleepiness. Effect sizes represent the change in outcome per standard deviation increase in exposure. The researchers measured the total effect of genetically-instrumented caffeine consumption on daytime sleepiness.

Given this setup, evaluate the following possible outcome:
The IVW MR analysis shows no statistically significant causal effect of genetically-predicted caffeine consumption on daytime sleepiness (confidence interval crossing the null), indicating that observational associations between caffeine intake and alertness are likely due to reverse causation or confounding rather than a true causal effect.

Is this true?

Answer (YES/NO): NO